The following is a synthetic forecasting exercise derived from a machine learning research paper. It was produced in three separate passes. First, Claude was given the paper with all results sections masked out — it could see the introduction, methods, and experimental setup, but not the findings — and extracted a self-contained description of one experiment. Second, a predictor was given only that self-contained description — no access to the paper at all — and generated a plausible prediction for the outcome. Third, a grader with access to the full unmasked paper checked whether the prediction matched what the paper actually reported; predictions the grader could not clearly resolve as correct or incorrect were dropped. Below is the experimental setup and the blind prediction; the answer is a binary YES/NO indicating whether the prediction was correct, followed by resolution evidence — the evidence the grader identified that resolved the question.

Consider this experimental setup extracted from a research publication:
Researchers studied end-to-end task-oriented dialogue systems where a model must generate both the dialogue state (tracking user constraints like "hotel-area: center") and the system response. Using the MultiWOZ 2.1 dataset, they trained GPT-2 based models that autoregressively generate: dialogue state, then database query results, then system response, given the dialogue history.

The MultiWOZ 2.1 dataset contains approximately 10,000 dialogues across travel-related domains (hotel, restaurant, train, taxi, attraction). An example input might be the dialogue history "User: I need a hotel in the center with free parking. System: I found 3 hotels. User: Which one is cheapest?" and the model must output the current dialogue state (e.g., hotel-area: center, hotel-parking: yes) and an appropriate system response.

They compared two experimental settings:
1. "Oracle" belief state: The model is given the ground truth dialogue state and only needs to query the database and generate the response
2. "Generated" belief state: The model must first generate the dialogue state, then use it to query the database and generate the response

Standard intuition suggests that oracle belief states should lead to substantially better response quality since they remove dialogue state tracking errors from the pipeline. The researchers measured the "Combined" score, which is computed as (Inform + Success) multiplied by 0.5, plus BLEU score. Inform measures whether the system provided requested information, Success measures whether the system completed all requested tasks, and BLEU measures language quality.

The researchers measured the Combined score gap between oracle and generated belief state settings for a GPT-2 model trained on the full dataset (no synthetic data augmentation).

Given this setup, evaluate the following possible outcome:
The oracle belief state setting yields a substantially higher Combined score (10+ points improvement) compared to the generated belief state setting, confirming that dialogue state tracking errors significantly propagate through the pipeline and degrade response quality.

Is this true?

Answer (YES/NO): NO